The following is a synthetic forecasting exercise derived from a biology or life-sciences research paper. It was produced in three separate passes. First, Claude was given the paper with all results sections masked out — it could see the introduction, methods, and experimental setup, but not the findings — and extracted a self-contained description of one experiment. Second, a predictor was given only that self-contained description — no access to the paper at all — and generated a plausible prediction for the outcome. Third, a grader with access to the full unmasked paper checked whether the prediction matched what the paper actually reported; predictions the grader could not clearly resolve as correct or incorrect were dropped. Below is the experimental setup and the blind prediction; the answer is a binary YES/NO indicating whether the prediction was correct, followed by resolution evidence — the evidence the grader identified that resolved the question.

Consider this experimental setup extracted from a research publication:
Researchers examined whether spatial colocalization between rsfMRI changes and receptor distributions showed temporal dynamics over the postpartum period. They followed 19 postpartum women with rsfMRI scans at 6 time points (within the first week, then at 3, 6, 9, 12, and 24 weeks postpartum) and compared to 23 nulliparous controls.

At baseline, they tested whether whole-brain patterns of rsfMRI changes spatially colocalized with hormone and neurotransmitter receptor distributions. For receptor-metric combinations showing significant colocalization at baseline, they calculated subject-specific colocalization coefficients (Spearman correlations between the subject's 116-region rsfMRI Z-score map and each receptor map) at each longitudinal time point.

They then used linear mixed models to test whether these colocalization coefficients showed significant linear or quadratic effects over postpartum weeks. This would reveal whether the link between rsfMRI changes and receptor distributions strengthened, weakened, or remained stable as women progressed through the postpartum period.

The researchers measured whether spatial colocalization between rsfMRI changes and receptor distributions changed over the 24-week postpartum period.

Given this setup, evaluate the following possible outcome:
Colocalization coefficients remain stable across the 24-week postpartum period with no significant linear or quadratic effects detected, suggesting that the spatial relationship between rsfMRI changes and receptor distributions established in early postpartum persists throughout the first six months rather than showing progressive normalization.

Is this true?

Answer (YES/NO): NO